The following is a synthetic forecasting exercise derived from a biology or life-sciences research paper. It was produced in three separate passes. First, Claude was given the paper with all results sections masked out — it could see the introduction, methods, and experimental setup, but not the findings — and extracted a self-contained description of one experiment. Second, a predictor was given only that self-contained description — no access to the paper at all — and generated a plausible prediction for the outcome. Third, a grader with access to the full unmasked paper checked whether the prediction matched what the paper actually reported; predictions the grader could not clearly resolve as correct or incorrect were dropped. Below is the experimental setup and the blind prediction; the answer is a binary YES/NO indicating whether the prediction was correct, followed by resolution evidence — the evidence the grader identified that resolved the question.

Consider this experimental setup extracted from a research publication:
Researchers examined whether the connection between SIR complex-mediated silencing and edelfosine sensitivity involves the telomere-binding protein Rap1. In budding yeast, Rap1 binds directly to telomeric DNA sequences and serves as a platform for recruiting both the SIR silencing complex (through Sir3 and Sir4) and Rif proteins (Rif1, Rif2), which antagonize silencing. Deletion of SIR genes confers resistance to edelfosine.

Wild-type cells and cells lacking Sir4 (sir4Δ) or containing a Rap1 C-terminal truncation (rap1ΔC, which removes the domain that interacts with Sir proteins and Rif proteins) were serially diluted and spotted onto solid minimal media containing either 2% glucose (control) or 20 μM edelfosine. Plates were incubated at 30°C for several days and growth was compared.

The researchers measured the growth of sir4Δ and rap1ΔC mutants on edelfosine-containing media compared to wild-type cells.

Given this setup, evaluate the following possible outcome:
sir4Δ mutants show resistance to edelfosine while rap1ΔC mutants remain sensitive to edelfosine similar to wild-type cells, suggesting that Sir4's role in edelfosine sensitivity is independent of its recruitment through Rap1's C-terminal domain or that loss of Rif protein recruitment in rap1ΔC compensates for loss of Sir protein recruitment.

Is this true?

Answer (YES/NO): NO